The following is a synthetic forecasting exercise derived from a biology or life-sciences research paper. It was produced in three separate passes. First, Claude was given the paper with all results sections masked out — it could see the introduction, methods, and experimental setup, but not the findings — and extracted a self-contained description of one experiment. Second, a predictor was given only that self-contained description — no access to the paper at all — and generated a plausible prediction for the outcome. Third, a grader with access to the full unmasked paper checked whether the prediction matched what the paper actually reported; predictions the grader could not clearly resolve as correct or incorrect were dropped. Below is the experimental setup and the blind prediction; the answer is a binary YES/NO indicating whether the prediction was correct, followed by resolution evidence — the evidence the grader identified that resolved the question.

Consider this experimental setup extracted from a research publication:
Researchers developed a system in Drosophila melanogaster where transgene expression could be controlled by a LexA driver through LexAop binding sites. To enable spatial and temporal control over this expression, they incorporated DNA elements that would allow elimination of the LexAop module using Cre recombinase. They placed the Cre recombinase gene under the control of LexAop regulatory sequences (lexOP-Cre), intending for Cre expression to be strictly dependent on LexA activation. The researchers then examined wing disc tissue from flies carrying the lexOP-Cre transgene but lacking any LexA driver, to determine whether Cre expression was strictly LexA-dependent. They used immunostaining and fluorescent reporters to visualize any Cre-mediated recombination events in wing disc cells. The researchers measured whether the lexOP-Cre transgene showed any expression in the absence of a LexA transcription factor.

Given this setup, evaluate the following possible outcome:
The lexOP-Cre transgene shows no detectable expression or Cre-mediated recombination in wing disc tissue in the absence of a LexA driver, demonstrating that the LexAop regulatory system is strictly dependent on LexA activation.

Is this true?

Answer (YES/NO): NO